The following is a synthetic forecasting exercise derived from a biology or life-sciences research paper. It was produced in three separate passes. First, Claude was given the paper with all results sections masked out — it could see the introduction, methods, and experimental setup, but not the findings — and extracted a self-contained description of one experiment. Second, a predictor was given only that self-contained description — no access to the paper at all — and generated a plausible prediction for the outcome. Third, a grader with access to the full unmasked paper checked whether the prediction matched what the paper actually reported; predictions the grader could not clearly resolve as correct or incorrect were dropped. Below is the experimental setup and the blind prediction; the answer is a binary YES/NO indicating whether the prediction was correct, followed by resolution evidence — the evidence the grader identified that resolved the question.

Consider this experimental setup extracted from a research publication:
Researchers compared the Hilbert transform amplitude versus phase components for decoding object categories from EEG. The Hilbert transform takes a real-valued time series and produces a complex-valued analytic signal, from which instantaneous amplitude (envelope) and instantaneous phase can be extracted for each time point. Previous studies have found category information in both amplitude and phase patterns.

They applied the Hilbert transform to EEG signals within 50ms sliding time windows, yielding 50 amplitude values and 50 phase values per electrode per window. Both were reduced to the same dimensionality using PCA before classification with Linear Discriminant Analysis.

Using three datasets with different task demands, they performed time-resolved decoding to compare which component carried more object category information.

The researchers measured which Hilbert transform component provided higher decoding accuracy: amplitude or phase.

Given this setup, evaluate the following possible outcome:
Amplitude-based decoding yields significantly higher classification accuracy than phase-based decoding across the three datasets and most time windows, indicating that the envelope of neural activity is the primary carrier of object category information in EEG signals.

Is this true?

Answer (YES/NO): NO